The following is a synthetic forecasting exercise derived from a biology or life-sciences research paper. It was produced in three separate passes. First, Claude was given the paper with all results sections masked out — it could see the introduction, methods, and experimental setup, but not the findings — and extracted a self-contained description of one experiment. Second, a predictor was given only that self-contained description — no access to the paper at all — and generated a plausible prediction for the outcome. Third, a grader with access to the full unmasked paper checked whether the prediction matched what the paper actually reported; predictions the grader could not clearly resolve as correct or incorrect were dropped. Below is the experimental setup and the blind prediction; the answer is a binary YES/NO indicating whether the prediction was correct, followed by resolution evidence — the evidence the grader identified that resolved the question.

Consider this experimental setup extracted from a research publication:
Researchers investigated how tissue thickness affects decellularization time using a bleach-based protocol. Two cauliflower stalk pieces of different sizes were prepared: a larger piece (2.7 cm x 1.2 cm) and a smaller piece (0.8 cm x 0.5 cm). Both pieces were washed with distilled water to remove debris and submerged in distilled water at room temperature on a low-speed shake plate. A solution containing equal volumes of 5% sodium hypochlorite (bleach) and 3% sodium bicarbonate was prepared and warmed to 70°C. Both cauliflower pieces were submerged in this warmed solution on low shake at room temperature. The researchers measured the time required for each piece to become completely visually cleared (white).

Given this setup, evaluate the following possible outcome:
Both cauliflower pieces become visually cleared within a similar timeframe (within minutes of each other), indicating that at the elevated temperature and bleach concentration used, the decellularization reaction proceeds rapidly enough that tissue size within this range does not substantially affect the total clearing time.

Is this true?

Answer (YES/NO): NO